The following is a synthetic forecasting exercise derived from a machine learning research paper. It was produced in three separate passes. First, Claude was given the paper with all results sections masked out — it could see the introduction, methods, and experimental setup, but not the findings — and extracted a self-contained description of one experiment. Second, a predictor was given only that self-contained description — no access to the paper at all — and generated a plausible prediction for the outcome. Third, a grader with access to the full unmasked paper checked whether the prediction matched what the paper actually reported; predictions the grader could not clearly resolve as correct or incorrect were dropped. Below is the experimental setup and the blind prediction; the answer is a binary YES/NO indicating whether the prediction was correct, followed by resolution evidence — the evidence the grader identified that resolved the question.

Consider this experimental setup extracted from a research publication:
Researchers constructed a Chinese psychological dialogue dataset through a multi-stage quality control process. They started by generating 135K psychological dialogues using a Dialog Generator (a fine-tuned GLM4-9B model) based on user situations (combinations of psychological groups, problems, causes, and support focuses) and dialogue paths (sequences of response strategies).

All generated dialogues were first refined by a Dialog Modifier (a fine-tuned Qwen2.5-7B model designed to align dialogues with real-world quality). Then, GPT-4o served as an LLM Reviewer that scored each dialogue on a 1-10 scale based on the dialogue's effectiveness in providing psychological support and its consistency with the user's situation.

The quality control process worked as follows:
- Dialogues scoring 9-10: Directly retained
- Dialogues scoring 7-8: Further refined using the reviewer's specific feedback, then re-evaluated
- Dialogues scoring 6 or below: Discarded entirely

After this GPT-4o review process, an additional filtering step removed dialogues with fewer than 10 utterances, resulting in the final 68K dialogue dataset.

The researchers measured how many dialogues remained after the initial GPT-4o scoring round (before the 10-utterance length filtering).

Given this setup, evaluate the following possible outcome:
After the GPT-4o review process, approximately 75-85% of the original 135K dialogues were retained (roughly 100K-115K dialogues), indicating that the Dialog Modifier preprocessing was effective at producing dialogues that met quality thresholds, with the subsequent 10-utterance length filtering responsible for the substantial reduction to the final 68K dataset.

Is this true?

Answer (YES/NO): NO